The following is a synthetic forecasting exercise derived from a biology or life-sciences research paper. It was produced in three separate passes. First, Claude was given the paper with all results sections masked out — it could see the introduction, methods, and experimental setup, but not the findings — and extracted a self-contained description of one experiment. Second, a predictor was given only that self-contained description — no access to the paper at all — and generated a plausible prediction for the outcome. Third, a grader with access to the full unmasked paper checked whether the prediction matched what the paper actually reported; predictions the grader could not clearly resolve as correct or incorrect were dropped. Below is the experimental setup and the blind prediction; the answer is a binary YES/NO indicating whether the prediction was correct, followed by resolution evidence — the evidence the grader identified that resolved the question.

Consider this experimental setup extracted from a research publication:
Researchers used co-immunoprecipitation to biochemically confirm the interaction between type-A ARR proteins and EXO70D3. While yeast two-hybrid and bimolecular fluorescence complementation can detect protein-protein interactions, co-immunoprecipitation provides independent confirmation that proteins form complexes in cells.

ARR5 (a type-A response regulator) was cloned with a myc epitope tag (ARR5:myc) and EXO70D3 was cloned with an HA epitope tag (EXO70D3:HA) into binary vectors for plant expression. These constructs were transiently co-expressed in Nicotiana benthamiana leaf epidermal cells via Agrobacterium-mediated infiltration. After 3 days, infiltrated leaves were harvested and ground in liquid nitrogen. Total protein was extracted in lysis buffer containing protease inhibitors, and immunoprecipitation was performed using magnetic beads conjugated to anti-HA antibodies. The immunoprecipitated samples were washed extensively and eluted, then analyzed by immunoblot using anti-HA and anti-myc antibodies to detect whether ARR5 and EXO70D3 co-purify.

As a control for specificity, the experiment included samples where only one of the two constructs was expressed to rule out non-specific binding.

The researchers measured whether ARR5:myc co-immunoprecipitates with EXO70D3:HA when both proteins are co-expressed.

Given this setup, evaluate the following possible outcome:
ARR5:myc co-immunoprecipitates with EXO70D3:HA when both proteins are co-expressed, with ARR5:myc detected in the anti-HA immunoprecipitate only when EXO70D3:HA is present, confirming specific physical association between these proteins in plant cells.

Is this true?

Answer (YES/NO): YES